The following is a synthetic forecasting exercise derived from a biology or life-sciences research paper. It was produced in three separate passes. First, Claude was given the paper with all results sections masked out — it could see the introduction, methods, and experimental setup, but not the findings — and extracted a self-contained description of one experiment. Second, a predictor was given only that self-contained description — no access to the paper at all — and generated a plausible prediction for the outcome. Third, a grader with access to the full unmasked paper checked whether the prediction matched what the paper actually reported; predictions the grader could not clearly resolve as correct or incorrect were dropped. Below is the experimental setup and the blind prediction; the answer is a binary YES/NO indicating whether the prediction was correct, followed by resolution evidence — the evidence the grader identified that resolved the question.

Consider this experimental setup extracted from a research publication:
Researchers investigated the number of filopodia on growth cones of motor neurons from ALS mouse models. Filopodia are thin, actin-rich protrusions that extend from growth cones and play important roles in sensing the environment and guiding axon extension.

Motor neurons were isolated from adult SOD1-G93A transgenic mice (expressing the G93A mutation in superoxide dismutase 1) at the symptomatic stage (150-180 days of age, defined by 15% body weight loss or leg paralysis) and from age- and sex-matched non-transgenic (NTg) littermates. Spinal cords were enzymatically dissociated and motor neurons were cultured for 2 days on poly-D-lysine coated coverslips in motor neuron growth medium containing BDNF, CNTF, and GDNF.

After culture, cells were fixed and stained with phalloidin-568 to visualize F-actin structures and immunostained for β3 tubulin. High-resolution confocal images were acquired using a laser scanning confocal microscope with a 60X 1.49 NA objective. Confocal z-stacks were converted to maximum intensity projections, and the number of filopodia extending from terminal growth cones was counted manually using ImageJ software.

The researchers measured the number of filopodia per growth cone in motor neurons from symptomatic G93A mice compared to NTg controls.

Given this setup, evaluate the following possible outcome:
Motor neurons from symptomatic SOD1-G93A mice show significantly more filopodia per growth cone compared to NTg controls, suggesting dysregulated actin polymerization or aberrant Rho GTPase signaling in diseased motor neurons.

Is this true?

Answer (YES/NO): YES